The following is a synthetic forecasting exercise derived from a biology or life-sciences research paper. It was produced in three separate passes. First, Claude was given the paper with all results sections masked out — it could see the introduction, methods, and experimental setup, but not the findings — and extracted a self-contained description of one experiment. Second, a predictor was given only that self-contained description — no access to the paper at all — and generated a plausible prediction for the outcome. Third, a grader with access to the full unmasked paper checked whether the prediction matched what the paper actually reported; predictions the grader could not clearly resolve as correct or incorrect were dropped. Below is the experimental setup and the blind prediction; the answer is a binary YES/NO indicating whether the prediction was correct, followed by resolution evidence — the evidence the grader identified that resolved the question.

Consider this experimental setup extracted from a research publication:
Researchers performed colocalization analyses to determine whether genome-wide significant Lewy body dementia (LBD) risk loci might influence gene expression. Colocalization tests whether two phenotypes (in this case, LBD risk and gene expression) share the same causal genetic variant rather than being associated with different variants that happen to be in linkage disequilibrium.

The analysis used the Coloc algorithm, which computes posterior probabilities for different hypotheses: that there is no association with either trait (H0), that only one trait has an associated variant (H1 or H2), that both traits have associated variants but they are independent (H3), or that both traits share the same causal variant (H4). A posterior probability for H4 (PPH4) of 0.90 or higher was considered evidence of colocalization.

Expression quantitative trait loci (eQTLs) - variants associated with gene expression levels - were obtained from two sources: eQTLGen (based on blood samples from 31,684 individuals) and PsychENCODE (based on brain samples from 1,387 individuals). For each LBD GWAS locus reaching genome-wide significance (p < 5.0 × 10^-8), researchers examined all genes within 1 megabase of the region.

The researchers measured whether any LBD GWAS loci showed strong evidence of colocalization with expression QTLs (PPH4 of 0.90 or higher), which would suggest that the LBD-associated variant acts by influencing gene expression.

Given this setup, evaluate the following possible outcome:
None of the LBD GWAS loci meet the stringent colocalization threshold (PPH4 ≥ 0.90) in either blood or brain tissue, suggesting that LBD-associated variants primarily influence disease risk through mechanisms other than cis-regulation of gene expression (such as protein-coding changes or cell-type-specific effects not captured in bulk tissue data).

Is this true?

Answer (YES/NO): NO